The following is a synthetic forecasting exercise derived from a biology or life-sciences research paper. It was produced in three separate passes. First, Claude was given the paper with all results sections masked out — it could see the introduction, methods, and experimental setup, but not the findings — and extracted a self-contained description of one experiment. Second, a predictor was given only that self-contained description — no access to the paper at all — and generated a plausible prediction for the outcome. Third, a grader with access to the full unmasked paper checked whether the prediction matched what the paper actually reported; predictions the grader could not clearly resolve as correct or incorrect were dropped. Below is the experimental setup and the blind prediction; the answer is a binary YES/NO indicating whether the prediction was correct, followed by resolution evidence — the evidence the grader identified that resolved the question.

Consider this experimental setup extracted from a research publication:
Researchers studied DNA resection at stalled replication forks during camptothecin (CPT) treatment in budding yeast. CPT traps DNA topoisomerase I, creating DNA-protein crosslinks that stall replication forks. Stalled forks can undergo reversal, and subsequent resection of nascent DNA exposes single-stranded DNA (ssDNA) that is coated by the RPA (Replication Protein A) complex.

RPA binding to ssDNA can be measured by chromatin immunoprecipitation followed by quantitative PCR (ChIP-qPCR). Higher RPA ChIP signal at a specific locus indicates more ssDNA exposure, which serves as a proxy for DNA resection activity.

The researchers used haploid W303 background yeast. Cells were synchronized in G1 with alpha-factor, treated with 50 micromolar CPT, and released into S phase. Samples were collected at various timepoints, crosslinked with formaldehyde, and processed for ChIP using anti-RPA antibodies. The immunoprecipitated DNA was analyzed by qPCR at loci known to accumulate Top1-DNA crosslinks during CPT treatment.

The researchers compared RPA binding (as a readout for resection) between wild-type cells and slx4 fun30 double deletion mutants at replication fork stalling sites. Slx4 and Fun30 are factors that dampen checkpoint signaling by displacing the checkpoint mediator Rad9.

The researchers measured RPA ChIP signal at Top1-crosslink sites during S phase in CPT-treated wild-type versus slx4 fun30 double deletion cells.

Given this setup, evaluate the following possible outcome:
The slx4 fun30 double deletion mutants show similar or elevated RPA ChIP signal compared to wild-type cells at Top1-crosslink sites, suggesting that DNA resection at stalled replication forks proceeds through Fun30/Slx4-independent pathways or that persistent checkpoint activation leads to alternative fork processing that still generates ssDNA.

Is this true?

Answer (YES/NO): NO